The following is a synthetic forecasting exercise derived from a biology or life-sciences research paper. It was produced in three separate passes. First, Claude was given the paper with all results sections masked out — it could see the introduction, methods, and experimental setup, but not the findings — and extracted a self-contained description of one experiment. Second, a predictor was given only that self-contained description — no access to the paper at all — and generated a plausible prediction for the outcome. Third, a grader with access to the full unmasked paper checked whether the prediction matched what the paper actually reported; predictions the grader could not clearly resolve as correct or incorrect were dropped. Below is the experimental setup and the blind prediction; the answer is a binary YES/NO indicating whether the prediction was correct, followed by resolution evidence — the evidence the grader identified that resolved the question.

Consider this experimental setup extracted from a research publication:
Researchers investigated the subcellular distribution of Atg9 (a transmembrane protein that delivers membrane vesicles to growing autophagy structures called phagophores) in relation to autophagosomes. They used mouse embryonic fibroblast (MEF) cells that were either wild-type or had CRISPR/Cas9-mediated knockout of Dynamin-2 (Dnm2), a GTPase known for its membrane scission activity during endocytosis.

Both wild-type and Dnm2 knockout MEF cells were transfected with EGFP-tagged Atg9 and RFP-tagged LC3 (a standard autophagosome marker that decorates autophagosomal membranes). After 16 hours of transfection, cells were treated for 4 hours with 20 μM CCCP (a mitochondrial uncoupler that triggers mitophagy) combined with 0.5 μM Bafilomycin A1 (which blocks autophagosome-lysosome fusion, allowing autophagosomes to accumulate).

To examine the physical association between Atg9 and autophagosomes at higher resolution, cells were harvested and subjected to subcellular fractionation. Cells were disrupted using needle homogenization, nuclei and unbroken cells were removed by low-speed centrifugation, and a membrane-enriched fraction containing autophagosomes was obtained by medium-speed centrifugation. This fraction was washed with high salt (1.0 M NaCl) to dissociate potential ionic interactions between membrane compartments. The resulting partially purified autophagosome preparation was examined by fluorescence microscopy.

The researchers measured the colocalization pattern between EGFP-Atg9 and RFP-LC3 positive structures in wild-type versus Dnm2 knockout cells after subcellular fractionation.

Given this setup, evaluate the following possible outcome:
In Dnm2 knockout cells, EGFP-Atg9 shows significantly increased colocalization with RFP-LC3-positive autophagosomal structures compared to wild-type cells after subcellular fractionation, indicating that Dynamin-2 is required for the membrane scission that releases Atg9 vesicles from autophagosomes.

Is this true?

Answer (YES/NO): YES